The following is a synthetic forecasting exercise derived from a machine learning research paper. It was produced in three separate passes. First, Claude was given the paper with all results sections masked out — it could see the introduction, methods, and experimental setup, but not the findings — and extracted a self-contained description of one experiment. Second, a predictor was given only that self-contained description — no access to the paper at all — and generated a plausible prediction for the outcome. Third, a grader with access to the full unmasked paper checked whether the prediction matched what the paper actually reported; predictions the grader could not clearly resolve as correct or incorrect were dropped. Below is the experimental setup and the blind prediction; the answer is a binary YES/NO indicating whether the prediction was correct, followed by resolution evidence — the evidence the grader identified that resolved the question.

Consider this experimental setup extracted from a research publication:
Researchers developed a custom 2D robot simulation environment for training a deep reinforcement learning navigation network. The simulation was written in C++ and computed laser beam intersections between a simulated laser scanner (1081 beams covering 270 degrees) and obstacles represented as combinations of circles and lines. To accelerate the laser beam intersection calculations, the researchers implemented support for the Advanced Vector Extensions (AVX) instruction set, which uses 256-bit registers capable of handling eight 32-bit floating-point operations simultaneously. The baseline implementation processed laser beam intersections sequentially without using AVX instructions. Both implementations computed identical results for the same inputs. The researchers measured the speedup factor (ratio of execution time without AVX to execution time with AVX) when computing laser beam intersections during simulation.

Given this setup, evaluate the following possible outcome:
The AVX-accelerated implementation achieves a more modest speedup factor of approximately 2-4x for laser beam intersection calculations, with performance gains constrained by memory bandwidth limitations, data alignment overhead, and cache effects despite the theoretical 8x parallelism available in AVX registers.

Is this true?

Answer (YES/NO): NO